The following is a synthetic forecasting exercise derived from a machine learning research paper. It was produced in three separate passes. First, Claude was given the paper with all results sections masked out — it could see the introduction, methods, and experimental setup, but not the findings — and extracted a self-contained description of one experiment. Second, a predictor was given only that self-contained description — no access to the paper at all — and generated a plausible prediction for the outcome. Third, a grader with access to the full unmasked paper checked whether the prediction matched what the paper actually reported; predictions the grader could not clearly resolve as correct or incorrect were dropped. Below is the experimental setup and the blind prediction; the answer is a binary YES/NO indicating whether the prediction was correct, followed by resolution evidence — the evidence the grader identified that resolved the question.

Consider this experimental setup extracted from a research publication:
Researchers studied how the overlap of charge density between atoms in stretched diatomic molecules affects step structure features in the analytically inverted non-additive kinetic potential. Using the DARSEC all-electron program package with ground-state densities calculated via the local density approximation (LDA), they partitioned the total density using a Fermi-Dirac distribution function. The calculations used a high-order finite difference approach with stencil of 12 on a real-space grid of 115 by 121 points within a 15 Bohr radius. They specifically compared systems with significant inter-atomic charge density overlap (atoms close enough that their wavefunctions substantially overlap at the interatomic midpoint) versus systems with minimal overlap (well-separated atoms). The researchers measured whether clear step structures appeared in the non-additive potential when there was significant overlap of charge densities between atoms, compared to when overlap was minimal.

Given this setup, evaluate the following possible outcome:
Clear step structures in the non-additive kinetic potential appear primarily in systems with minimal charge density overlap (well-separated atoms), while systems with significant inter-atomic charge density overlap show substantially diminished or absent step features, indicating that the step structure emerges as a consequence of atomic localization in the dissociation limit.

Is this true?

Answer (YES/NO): NO